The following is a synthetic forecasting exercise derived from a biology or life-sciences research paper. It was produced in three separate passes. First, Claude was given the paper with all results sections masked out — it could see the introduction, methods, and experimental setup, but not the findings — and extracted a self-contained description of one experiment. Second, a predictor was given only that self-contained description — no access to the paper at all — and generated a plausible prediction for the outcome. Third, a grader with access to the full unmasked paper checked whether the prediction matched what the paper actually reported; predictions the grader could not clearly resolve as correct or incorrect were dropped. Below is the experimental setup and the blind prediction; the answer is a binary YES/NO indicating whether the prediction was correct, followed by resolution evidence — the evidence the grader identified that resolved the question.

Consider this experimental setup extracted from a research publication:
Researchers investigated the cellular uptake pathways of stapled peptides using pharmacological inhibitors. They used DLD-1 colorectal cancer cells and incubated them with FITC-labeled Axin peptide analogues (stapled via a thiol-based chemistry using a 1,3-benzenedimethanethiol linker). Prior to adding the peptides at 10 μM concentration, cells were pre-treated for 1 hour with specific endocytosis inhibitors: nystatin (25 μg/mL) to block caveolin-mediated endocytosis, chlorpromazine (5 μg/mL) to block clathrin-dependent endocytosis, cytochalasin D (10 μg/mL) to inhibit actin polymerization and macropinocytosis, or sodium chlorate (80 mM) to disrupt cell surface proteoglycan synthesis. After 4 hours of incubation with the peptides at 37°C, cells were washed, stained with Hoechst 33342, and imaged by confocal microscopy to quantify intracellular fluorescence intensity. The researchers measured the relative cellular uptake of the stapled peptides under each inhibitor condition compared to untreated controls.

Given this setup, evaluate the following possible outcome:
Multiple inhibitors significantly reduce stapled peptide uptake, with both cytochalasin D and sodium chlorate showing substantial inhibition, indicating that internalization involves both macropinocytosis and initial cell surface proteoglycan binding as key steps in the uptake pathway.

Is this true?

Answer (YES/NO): NO